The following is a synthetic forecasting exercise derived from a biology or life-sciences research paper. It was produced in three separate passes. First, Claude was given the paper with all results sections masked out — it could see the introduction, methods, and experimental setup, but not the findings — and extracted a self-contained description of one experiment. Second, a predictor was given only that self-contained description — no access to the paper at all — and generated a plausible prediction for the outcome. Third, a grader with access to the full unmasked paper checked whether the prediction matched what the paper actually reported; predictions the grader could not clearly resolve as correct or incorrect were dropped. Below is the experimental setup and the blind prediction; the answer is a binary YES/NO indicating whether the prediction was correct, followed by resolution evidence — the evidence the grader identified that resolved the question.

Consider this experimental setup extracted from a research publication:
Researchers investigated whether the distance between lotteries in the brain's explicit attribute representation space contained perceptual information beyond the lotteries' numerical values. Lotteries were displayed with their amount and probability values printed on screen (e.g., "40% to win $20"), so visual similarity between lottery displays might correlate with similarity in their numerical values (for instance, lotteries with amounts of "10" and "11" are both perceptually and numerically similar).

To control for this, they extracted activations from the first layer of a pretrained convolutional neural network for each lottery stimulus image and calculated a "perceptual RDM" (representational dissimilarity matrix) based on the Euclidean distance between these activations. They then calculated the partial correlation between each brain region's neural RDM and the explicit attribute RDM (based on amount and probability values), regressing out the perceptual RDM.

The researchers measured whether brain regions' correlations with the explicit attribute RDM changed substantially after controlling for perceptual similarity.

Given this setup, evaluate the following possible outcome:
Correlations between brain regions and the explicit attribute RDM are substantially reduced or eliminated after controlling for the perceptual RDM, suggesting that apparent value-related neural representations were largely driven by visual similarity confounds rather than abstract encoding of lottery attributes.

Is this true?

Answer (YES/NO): NO